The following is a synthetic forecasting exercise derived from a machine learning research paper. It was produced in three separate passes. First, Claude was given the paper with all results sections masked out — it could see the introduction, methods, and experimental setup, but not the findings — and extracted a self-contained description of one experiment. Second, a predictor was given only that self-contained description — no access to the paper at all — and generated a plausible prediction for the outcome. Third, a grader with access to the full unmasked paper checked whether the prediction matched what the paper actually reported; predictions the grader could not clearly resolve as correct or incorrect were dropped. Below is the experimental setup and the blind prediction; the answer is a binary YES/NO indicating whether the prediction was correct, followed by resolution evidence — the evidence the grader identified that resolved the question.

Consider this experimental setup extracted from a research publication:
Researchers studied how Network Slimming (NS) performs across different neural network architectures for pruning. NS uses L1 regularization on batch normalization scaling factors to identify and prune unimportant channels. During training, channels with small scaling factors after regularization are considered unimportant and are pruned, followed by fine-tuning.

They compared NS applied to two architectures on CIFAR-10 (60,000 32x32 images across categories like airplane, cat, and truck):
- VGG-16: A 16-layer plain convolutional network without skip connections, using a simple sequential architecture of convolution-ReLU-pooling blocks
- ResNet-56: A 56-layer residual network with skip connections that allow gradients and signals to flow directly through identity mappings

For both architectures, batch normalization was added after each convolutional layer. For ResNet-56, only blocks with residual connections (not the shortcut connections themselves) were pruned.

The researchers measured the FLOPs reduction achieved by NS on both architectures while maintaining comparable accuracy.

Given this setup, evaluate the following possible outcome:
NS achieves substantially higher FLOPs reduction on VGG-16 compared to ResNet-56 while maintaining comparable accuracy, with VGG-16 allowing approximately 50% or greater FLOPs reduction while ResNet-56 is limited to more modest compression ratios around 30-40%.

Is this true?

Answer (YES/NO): NO